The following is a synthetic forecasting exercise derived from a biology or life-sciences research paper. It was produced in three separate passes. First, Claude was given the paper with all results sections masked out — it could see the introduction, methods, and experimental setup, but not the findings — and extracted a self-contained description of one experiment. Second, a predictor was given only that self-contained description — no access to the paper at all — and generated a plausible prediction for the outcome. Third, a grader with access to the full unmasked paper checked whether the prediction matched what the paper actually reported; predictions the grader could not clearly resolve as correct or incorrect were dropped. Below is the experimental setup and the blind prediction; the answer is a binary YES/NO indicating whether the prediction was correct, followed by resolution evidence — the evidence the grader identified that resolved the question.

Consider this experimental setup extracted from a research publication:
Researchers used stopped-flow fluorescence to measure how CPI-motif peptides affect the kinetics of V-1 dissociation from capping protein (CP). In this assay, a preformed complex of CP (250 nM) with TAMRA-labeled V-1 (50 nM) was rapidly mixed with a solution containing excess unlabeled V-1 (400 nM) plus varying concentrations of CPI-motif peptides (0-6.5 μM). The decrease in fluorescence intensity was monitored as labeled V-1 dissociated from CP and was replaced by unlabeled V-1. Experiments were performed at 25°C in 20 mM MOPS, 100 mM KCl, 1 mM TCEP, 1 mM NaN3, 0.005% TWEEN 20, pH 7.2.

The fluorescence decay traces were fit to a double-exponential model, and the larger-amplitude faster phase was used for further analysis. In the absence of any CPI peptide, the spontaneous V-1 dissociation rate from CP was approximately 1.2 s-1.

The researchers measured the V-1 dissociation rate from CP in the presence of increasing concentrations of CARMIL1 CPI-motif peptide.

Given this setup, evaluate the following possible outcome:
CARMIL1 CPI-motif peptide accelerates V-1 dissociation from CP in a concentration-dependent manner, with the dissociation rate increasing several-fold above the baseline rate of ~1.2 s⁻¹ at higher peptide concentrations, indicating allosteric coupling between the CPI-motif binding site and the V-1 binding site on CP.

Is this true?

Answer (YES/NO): YES